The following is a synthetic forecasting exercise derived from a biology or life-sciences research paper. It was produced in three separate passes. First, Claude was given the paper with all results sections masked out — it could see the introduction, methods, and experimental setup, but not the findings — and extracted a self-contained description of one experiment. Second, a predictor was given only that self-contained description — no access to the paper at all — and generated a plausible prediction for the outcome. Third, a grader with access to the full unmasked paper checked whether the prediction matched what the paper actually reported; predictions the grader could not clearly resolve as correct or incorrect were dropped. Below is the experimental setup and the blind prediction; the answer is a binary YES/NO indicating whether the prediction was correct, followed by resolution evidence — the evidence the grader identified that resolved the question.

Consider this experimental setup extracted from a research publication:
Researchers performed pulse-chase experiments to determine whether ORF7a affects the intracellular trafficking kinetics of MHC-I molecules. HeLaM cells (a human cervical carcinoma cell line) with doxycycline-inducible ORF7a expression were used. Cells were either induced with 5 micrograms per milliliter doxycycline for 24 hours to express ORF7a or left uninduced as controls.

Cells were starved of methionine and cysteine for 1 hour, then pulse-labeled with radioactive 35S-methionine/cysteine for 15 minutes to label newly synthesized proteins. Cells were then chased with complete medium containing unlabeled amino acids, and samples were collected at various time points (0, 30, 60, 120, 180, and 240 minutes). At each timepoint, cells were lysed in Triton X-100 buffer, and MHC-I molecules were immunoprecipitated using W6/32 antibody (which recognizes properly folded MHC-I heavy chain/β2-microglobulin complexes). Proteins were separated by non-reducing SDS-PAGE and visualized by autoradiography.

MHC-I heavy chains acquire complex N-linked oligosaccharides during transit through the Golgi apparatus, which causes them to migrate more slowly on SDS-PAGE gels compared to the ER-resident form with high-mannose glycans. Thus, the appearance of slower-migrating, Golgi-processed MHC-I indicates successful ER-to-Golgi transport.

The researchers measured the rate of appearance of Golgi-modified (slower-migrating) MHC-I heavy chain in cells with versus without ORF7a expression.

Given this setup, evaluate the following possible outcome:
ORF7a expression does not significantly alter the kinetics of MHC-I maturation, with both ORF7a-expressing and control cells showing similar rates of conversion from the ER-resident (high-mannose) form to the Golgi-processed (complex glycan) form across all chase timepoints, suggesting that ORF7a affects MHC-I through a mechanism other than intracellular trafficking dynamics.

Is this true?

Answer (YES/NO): NO